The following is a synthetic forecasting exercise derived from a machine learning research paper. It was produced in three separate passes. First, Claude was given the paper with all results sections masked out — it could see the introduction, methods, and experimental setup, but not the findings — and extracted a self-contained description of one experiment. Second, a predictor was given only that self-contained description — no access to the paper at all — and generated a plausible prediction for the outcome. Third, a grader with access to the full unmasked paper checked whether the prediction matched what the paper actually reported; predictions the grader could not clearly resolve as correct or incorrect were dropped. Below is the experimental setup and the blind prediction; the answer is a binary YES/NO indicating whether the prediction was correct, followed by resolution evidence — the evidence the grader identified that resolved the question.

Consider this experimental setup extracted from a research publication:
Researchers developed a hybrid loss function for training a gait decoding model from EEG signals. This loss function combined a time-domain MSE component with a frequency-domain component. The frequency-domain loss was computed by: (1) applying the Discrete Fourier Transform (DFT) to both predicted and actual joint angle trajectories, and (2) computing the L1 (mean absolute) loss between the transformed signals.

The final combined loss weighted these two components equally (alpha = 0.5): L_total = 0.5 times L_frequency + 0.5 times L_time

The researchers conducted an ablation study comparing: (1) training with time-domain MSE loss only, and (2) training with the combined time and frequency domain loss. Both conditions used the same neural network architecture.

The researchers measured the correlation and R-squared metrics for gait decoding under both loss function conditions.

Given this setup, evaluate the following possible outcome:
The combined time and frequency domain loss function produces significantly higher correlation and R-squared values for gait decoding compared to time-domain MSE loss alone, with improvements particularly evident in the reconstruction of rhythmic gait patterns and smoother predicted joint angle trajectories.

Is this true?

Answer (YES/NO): NO